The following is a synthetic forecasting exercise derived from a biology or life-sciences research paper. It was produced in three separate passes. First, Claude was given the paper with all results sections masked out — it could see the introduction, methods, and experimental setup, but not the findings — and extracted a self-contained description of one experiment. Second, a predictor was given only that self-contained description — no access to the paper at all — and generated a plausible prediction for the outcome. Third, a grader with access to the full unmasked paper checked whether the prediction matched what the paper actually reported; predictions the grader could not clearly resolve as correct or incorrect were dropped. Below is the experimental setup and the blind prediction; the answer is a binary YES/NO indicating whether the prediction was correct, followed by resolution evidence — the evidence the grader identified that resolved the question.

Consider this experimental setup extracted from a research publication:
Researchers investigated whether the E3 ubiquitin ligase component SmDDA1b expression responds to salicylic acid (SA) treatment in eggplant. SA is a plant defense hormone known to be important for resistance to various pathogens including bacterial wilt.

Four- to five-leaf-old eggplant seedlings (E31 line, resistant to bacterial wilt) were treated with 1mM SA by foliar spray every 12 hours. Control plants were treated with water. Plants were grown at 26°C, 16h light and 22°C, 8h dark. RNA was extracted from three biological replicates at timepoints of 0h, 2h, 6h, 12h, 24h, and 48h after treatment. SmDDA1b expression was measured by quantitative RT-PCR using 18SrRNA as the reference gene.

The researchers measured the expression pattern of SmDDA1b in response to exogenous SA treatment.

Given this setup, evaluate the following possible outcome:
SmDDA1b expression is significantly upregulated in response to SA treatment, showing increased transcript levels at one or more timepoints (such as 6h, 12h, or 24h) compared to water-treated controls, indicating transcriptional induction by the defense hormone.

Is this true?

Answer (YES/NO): YES